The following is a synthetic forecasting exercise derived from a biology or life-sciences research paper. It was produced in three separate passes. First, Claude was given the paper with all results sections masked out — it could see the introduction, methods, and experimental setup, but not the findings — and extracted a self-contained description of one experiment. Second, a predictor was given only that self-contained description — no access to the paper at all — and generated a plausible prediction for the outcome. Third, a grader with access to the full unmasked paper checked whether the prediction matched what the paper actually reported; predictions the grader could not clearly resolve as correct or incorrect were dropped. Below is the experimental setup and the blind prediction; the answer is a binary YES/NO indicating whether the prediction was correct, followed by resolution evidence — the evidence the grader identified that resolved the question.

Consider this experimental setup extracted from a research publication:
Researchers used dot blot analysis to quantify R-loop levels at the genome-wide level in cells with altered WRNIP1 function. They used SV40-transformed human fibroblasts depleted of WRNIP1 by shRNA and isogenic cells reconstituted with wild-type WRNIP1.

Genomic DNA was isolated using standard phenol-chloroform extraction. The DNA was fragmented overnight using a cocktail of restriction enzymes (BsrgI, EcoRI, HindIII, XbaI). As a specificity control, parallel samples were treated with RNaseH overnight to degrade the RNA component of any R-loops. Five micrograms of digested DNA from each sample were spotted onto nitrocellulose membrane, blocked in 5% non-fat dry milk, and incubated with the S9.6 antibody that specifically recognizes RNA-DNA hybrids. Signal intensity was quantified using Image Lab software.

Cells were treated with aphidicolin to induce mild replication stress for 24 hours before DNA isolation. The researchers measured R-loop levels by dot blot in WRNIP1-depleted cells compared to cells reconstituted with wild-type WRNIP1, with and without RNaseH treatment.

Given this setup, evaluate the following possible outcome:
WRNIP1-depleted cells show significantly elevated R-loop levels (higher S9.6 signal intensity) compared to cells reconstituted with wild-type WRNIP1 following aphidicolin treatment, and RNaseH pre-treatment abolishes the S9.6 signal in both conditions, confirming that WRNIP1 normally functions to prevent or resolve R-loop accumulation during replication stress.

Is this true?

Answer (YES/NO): YES